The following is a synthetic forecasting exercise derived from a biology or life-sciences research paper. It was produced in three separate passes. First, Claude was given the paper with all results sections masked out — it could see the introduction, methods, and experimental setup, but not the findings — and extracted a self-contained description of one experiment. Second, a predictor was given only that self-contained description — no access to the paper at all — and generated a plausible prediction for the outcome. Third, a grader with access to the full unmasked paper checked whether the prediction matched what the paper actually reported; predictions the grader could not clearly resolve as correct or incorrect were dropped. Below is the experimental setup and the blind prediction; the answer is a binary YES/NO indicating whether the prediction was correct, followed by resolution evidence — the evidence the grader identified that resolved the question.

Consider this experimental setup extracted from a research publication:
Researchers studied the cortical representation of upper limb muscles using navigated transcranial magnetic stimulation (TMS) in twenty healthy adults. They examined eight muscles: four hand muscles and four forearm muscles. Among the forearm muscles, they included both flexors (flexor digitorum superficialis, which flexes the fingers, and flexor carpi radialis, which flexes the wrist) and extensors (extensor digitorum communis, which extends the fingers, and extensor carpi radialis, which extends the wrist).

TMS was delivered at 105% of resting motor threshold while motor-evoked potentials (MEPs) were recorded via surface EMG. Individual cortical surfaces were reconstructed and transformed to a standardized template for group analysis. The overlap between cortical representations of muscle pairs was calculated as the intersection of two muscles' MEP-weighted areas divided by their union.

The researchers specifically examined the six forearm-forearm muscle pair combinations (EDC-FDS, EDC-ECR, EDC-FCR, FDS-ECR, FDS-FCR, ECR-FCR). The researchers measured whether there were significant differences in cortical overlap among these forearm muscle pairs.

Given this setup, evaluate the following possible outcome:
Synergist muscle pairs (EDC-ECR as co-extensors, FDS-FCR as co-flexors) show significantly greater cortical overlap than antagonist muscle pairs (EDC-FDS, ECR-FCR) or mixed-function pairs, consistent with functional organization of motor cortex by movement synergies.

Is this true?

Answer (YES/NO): YES